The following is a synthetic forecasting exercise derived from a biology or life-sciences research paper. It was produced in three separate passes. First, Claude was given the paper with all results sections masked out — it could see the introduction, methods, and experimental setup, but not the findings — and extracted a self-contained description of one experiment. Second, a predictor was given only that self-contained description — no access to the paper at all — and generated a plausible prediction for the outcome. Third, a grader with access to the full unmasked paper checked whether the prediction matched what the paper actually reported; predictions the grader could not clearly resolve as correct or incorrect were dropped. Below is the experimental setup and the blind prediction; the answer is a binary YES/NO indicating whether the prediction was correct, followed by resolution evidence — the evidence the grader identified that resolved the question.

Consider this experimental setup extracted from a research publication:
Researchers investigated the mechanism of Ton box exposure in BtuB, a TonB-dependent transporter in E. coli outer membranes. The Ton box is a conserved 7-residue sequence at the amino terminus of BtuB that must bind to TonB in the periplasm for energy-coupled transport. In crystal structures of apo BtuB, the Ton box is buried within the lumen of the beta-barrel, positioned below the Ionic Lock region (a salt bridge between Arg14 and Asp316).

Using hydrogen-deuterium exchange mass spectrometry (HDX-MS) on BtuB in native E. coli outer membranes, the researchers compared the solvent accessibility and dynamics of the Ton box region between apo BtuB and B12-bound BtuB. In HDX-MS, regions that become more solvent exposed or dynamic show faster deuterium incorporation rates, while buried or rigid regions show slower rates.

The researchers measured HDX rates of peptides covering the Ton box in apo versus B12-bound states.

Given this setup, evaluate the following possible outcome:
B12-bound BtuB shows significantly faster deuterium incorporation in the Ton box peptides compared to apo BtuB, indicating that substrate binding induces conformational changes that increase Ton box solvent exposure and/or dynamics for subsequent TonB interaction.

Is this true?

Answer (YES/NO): YES